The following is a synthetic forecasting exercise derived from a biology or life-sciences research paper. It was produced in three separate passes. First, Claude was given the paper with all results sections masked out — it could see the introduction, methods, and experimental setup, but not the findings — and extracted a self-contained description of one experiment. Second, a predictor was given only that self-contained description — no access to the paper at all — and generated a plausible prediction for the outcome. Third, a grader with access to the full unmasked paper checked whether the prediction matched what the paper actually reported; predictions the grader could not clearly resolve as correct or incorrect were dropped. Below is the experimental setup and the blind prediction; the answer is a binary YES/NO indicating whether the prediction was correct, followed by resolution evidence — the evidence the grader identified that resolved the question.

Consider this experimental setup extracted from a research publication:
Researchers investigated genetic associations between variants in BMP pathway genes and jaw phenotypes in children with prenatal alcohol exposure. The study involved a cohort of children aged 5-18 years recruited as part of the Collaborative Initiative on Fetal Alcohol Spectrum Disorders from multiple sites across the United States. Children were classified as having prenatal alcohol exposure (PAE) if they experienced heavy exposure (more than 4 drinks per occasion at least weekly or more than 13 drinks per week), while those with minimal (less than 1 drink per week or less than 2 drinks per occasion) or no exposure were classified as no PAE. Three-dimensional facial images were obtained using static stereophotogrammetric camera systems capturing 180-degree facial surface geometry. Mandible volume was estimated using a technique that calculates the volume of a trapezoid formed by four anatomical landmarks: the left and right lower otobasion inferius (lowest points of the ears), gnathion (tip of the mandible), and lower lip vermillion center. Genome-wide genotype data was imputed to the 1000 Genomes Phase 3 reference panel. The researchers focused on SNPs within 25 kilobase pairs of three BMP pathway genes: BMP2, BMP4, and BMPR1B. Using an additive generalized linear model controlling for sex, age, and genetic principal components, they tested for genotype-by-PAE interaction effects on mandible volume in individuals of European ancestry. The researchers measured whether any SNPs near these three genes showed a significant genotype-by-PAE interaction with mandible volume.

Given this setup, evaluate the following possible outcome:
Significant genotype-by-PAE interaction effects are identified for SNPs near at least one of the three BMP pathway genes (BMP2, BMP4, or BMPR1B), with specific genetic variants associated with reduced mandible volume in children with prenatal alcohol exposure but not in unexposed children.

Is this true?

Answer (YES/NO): YES